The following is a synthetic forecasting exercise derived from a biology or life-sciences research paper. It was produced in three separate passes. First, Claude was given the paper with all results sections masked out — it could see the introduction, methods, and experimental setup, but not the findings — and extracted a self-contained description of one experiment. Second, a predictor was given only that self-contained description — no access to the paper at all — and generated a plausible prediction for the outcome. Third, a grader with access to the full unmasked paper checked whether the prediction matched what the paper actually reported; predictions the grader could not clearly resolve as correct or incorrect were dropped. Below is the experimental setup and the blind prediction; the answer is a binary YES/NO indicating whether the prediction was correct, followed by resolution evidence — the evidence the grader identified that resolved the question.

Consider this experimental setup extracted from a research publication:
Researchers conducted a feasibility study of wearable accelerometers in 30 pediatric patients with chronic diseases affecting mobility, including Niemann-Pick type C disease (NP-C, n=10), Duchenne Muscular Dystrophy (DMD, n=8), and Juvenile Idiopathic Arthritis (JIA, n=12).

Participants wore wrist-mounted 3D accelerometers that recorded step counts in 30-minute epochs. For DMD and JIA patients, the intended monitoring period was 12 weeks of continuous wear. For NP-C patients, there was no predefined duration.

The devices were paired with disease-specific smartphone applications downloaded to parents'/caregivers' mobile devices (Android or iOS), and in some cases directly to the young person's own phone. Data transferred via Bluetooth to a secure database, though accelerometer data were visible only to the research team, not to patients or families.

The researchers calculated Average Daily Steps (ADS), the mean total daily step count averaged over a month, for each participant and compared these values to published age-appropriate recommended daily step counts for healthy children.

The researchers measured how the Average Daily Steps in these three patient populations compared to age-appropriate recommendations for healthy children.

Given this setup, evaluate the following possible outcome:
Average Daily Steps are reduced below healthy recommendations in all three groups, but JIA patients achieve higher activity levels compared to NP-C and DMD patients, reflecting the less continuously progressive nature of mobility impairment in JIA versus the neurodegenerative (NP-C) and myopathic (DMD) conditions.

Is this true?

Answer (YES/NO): NO